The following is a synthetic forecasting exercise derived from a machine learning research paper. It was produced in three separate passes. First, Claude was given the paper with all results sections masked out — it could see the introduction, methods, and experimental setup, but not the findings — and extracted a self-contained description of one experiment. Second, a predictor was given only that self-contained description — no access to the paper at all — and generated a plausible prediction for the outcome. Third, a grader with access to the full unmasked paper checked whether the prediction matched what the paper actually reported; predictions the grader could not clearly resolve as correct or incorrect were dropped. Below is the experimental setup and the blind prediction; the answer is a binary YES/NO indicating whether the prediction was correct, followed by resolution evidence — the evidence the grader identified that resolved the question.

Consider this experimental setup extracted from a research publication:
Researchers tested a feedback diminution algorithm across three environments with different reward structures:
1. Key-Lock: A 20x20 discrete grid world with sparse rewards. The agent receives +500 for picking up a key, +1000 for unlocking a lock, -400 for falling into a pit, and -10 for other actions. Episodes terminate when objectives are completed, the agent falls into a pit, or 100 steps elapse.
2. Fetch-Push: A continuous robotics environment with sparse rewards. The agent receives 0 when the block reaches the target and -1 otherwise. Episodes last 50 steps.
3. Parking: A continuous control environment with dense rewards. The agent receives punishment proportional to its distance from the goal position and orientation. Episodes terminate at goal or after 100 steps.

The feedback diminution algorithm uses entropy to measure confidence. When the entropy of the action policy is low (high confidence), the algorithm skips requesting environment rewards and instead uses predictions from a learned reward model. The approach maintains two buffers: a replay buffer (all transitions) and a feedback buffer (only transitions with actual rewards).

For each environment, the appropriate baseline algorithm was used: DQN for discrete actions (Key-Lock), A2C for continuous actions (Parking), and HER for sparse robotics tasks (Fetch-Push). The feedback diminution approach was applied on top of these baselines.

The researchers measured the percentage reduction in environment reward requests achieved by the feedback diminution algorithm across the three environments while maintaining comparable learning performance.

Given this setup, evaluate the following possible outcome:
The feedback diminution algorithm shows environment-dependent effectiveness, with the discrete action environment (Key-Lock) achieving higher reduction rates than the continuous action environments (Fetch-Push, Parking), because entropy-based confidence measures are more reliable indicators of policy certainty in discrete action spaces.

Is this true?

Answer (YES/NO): NO